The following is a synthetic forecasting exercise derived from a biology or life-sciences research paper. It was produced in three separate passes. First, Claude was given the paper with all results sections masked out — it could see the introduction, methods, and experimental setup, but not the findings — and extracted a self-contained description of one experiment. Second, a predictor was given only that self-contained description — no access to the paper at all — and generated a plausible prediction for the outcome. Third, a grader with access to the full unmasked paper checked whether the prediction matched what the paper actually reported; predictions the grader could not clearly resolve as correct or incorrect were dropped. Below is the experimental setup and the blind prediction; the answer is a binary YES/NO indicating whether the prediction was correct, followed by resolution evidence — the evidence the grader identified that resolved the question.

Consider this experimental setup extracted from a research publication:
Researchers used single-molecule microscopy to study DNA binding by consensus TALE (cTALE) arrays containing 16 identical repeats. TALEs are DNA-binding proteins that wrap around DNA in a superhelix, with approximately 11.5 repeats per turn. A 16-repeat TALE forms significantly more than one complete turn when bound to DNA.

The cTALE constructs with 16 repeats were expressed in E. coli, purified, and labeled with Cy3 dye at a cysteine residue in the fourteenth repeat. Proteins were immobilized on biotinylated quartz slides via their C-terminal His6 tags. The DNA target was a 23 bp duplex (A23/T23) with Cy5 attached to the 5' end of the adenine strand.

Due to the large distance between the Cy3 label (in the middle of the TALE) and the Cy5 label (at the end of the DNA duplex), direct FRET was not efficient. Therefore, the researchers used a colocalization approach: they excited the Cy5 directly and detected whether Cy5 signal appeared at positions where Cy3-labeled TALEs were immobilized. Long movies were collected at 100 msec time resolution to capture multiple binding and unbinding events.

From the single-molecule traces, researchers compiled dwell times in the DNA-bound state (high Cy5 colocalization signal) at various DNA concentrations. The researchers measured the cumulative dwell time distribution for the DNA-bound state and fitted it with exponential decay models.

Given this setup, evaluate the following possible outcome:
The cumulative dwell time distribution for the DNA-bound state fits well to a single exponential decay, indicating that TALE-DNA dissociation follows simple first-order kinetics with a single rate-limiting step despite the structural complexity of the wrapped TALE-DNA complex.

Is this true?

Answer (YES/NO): NO